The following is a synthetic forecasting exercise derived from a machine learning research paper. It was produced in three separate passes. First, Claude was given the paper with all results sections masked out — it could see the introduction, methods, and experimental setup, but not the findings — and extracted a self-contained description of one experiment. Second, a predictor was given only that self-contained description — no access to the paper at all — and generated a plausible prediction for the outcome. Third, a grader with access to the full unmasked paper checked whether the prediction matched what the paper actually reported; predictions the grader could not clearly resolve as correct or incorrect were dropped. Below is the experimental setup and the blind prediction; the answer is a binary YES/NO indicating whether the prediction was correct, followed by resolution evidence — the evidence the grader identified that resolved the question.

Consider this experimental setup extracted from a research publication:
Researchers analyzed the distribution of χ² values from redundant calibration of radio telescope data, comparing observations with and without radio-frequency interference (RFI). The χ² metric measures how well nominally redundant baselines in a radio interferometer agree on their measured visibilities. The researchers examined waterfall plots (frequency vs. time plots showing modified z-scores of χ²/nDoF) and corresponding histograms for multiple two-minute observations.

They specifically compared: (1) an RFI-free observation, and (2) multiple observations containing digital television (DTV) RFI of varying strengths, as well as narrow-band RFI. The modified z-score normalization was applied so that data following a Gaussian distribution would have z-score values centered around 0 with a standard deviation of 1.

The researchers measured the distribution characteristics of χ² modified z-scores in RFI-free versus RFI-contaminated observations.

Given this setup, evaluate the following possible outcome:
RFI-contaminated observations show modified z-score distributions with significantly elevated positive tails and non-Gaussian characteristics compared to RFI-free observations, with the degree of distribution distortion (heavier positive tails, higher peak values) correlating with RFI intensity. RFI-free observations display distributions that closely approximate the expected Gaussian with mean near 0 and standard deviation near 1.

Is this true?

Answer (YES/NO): YES